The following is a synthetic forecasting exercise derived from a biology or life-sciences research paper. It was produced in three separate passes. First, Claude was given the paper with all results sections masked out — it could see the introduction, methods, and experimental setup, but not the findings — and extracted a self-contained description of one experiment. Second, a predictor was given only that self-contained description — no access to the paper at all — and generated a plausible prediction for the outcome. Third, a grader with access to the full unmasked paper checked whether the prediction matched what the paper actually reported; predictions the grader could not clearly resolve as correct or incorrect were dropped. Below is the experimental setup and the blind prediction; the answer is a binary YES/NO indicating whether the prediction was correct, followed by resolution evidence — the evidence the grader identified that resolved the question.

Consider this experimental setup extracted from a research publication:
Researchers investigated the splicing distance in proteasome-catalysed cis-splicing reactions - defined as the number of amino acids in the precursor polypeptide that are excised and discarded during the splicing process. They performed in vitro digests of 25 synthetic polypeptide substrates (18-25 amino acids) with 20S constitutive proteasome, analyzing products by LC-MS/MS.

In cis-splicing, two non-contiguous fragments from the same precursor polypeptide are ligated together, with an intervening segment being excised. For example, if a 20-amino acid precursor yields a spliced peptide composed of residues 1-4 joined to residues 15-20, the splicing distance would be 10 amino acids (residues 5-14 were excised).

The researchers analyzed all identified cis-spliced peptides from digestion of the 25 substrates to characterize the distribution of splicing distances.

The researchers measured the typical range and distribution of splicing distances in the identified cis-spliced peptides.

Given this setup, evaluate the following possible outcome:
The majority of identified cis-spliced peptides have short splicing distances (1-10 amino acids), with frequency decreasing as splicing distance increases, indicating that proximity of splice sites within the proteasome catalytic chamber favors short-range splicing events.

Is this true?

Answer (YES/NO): NO